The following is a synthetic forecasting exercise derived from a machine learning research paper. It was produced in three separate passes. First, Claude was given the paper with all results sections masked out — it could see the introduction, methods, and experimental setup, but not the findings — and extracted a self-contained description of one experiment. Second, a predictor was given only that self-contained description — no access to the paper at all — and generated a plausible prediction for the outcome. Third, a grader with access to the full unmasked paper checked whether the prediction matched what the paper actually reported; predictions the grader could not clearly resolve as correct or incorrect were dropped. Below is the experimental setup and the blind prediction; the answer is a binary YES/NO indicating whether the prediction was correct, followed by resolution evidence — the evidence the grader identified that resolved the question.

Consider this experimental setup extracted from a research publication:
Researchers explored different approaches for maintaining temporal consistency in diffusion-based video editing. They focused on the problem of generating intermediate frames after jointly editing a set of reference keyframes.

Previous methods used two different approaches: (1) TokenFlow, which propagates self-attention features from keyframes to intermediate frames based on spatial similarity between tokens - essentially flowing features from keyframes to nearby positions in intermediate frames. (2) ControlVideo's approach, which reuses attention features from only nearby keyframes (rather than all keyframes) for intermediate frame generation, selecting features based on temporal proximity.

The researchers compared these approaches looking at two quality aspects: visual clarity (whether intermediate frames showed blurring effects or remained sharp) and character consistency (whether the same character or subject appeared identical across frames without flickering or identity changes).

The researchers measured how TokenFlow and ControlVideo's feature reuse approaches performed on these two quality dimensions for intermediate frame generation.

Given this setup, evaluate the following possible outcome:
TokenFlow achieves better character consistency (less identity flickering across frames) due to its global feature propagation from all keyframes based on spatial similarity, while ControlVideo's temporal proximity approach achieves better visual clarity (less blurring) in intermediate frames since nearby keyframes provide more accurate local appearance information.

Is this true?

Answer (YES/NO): NO